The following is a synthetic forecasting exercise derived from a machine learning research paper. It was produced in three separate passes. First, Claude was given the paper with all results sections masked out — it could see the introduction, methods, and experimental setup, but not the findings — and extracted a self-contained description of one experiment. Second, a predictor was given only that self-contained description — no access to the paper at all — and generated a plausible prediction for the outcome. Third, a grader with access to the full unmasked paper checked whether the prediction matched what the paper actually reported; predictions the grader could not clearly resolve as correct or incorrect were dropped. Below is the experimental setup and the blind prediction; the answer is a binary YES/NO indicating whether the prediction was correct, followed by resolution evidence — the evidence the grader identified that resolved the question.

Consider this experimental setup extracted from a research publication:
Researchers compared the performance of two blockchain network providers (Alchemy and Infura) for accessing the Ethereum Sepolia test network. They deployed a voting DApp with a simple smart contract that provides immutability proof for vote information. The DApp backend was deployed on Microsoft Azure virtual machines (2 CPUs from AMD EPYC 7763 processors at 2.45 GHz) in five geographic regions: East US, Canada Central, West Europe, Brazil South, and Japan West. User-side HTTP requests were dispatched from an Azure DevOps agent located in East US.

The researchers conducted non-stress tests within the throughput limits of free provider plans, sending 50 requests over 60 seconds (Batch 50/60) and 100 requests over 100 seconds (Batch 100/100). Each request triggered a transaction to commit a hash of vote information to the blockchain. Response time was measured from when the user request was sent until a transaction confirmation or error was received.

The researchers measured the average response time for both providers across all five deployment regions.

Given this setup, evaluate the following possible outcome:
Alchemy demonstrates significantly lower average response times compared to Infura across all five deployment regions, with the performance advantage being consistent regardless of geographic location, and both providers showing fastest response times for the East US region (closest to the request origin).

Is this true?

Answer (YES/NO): NO